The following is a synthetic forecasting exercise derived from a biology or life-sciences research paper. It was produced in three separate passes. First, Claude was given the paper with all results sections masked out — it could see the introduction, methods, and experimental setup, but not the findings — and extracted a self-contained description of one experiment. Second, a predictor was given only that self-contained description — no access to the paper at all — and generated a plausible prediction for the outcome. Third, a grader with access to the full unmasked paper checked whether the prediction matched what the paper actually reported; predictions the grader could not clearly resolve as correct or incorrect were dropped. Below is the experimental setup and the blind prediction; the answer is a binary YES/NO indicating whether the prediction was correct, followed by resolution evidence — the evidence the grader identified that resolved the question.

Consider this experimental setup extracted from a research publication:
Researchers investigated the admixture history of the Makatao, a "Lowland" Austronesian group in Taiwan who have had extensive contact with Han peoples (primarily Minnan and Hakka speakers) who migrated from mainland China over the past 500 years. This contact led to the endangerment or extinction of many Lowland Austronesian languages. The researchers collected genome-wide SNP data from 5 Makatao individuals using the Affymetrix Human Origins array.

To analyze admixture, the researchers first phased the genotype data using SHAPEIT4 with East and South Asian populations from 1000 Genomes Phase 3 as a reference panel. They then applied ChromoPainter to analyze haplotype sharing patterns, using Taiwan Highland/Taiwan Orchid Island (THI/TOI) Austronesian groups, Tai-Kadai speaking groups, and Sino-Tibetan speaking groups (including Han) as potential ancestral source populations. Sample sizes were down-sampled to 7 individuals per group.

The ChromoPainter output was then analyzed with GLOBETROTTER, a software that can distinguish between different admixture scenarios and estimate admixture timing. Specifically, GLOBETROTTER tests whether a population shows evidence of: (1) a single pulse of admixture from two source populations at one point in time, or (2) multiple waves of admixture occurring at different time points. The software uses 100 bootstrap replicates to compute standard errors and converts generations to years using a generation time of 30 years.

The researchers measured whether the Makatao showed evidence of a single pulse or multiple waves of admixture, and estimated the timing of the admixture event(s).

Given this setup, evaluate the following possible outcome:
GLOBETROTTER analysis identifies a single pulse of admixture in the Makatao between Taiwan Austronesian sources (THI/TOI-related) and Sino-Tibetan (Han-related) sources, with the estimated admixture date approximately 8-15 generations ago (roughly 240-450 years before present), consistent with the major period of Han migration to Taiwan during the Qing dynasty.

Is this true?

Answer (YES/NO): NO